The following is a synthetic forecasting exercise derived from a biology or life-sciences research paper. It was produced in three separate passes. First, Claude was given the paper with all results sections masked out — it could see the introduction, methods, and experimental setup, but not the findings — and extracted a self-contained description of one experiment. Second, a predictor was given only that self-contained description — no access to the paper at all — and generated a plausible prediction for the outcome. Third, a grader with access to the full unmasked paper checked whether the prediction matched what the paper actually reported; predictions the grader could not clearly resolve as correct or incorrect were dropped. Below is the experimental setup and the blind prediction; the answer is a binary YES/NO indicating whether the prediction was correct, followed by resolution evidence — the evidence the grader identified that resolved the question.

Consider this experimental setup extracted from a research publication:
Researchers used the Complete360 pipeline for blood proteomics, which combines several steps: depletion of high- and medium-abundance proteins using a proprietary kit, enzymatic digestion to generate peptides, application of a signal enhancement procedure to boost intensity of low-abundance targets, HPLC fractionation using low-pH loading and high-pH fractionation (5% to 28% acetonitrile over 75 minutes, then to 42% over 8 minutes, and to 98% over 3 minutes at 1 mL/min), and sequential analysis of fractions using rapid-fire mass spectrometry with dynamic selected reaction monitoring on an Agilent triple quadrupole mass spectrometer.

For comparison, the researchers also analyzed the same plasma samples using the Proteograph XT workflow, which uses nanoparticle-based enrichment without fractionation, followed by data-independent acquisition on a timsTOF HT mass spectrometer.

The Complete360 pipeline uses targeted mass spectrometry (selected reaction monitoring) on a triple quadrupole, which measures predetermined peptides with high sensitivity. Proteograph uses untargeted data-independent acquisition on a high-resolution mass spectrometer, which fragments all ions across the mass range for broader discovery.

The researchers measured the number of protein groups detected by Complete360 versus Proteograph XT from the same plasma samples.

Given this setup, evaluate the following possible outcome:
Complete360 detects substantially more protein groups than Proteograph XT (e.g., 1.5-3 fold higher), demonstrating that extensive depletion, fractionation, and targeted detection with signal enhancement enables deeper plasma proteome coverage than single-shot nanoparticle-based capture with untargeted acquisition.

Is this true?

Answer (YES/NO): YES